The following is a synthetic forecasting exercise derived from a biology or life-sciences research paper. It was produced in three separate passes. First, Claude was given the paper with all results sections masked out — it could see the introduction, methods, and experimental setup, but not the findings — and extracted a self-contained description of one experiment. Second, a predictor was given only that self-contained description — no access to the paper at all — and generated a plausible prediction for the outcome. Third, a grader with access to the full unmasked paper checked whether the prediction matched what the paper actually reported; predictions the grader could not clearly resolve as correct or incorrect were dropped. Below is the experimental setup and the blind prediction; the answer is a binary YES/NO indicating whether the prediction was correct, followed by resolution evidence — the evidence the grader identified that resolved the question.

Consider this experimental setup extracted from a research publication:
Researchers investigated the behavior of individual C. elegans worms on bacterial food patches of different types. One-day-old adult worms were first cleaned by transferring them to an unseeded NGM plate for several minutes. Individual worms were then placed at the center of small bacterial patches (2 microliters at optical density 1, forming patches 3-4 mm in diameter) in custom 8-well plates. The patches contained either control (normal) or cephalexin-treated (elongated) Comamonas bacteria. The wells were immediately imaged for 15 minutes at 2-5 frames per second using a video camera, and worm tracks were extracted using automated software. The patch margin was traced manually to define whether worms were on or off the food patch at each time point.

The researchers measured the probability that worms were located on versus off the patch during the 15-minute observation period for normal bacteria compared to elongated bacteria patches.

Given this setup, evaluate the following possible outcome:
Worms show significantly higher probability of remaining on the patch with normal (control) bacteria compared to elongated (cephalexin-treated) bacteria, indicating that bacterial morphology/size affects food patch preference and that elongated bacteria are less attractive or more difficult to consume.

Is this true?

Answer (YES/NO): YES